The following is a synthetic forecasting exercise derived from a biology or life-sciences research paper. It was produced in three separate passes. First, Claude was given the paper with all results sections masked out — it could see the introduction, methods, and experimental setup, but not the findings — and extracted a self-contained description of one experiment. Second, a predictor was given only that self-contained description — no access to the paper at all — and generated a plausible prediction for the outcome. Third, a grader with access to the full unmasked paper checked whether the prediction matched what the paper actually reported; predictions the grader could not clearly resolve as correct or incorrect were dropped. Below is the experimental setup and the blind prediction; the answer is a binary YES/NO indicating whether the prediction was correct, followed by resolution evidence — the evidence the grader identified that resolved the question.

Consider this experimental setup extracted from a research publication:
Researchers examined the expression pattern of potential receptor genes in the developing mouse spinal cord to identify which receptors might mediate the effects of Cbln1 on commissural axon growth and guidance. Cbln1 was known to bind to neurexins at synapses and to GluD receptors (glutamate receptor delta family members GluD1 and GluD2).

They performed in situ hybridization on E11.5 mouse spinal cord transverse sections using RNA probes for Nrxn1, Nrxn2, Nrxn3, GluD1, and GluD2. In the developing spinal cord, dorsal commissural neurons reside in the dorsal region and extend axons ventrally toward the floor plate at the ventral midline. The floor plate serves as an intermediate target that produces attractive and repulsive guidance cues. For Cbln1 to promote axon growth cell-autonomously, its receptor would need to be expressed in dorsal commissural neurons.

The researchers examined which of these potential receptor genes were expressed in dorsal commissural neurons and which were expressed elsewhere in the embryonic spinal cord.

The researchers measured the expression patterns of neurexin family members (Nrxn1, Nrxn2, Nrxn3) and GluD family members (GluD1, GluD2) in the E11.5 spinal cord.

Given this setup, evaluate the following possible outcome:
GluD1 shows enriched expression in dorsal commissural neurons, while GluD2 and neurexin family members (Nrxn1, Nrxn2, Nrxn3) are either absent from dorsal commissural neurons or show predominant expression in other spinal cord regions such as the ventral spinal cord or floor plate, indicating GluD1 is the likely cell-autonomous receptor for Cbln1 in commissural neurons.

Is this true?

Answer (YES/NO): NO